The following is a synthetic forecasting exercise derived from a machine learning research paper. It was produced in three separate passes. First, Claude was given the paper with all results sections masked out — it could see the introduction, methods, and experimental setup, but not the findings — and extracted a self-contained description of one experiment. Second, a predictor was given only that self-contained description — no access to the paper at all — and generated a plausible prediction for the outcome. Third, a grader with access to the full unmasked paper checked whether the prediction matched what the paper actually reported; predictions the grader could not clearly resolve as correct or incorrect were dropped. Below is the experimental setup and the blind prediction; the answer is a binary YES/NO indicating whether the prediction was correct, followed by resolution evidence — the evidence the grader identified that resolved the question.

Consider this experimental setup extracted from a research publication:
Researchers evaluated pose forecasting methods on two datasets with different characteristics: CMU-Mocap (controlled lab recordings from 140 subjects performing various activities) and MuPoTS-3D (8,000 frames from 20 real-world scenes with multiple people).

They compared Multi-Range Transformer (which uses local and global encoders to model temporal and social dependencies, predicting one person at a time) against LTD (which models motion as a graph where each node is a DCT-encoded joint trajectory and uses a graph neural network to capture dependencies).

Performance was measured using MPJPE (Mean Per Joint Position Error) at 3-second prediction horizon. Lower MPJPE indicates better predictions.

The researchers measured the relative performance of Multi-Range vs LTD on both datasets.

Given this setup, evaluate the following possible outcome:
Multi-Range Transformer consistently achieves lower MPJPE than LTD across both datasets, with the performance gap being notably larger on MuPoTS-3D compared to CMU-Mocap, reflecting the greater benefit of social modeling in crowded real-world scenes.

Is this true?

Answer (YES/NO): NO